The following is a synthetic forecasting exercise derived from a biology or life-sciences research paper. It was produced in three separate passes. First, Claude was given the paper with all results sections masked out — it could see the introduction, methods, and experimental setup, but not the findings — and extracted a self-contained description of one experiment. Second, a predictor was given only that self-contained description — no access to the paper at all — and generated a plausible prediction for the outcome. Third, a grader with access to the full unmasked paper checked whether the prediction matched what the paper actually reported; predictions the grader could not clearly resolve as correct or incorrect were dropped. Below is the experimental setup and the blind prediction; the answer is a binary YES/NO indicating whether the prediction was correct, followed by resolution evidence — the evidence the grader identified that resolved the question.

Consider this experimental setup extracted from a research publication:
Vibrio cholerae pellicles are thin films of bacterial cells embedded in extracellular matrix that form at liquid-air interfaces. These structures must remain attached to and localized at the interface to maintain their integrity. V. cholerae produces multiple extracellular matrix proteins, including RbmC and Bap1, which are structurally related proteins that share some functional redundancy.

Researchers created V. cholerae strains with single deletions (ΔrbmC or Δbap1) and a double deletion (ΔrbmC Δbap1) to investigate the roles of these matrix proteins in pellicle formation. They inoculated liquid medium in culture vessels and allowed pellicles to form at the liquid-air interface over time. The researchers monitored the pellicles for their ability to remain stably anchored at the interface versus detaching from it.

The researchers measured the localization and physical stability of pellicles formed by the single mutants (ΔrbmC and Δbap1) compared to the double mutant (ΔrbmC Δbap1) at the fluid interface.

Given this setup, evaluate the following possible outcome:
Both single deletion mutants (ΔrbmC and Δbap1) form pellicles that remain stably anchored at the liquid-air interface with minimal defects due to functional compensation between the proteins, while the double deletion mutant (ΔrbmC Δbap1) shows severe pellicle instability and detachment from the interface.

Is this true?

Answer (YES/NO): YES